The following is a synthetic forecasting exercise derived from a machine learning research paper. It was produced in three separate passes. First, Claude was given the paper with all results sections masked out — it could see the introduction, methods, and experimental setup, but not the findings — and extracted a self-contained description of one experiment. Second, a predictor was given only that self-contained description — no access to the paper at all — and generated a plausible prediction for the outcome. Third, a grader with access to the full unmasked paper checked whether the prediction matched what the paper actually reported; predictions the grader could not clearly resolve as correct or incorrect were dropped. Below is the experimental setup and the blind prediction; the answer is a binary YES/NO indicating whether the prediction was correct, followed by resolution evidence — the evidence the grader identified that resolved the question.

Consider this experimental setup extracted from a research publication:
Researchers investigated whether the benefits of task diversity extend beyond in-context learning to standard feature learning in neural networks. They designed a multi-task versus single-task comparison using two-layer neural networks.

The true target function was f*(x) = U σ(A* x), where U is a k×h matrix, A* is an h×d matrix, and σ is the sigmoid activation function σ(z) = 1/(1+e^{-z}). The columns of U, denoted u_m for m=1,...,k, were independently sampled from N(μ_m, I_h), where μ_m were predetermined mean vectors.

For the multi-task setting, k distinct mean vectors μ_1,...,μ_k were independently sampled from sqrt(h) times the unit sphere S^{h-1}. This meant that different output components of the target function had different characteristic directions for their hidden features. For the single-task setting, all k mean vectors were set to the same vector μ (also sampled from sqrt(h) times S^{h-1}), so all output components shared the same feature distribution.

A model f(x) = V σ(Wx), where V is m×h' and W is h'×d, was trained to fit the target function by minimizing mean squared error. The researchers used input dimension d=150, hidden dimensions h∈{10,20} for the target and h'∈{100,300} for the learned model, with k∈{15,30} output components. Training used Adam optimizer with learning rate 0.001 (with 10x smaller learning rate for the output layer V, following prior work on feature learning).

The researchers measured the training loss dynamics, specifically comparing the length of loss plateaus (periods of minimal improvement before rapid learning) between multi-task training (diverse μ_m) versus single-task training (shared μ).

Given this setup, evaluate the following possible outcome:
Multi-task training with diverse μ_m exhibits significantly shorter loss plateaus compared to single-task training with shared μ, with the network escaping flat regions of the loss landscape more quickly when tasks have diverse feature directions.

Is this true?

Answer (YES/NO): YES